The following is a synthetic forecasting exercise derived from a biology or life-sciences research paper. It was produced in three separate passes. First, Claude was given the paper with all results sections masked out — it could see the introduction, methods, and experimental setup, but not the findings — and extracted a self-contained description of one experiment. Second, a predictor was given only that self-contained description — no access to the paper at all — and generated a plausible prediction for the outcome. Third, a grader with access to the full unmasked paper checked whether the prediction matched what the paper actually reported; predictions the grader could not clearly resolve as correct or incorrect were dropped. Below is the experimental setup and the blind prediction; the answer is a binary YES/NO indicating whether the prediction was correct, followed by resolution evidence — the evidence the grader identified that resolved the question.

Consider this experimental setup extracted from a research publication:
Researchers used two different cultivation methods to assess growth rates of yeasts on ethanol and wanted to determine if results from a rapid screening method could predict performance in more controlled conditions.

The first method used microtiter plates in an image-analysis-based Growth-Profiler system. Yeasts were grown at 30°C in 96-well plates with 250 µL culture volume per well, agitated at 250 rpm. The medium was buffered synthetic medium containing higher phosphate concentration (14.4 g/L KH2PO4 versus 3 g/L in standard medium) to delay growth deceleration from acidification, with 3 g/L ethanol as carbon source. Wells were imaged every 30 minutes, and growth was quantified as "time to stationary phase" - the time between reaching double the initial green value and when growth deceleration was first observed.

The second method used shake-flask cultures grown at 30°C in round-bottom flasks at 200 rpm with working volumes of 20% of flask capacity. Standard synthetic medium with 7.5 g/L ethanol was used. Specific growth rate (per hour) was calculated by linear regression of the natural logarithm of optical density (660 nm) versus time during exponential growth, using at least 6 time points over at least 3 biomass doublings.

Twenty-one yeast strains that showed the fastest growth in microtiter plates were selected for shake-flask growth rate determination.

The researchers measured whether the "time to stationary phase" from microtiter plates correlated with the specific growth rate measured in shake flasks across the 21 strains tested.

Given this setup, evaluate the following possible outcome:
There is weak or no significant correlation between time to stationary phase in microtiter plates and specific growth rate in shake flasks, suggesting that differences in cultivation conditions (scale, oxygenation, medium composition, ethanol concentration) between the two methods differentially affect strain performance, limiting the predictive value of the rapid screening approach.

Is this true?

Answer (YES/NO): NO